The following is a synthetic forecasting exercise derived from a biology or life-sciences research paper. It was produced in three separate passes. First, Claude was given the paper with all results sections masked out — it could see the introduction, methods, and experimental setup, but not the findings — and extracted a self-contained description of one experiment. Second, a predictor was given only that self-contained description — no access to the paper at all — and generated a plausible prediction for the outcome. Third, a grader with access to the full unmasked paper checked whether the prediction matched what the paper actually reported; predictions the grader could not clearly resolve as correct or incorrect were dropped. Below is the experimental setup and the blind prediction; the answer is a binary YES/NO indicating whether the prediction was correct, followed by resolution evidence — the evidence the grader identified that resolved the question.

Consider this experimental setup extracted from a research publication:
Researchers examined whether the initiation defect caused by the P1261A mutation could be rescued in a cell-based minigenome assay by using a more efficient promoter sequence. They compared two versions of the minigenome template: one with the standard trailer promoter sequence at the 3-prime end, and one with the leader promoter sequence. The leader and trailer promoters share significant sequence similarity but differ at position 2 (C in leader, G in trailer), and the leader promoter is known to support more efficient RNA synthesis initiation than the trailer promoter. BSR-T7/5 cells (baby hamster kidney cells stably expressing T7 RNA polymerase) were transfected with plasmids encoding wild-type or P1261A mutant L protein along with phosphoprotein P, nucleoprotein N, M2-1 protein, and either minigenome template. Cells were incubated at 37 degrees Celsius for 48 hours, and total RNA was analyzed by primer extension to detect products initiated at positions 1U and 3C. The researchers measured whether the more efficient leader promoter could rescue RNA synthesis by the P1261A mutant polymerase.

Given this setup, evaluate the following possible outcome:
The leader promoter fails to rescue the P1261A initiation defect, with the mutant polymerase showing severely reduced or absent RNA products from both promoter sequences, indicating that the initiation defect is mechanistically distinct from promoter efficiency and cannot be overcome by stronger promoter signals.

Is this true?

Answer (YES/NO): NO